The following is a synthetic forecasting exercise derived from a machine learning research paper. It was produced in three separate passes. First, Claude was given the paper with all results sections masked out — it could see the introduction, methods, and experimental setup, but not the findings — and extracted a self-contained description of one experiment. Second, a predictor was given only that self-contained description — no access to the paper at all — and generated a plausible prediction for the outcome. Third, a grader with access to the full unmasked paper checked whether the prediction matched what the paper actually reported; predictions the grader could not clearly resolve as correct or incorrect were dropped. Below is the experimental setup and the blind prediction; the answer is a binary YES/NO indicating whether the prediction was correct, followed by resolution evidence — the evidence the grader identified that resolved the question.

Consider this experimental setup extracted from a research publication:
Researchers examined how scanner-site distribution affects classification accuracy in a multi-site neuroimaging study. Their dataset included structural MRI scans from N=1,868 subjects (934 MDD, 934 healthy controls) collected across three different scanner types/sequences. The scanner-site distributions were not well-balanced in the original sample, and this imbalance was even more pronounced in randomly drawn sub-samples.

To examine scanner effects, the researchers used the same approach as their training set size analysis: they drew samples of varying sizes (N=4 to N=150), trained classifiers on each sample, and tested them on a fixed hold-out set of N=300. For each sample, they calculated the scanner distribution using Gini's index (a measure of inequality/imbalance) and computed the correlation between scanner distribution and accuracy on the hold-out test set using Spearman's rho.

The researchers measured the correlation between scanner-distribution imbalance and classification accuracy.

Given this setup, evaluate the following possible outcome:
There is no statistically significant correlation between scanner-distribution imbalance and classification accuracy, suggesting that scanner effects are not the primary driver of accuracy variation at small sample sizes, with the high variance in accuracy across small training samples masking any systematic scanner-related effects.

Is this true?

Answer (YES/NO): NO